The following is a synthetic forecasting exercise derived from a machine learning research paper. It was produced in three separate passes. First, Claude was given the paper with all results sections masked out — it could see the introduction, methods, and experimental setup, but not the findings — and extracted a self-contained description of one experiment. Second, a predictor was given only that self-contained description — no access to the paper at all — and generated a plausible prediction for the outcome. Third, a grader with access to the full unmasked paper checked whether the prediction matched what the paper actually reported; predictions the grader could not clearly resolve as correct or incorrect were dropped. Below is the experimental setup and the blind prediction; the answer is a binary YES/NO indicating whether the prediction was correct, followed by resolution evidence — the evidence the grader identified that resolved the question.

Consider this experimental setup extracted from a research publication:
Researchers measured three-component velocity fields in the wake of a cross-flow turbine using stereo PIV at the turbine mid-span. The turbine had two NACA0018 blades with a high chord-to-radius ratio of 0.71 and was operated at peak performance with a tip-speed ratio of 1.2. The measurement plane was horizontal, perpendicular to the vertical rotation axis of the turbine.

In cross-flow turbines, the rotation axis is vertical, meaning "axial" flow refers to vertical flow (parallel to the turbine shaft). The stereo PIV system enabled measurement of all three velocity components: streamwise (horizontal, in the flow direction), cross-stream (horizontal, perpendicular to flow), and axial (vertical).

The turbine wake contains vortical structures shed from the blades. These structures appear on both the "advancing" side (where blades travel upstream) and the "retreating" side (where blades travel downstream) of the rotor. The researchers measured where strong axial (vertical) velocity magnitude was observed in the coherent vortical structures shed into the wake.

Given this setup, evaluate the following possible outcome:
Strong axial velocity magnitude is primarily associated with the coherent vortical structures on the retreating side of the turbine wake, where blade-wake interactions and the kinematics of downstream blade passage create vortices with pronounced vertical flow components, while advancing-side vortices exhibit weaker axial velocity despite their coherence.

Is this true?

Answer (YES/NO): YES